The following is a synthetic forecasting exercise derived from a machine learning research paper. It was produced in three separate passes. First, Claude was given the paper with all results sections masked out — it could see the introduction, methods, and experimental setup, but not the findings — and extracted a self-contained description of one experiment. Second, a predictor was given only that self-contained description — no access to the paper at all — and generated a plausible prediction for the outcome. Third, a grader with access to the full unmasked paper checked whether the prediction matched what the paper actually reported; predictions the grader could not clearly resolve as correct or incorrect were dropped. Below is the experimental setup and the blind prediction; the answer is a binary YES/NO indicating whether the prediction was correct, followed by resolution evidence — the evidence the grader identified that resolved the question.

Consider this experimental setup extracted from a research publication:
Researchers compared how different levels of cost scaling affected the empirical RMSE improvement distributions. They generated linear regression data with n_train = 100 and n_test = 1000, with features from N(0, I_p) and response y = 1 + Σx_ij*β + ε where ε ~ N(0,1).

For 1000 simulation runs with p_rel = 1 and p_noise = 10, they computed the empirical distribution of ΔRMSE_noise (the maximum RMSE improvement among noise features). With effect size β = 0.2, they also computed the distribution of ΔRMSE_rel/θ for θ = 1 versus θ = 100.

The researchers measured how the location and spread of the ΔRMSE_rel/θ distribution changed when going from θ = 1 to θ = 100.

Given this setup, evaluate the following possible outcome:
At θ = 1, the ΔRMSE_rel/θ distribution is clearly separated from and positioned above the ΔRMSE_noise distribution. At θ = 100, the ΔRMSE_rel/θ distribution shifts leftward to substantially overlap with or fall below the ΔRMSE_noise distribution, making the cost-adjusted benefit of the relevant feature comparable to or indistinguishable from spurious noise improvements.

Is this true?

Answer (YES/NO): NO